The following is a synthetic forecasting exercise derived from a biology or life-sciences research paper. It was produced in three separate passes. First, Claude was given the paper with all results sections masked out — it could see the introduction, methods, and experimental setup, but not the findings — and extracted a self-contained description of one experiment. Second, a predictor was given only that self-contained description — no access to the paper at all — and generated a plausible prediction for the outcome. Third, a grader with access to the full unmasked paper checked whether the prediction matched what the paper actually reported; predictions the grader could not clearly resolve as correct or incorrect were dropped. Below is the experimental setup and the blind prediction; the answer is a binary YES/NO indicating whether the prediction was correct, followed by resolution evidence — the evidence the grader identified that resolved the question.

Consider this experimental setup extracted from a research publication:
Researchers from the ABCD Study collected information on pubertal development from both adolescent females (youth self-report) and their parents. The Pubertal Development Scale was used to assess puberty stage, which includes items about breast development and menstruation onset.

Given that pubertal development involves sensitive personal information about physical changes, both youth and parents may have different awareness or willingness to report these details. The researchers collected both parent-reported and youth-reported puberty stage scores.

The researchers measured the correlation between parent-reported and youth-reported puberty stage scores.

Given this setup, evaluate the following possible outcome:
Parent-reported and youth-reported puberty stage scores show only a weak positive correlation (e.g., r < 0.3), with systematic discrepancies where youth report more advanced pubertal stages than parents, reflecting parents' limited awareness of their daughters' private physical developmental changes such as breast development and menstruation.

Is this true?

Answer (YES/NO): NO